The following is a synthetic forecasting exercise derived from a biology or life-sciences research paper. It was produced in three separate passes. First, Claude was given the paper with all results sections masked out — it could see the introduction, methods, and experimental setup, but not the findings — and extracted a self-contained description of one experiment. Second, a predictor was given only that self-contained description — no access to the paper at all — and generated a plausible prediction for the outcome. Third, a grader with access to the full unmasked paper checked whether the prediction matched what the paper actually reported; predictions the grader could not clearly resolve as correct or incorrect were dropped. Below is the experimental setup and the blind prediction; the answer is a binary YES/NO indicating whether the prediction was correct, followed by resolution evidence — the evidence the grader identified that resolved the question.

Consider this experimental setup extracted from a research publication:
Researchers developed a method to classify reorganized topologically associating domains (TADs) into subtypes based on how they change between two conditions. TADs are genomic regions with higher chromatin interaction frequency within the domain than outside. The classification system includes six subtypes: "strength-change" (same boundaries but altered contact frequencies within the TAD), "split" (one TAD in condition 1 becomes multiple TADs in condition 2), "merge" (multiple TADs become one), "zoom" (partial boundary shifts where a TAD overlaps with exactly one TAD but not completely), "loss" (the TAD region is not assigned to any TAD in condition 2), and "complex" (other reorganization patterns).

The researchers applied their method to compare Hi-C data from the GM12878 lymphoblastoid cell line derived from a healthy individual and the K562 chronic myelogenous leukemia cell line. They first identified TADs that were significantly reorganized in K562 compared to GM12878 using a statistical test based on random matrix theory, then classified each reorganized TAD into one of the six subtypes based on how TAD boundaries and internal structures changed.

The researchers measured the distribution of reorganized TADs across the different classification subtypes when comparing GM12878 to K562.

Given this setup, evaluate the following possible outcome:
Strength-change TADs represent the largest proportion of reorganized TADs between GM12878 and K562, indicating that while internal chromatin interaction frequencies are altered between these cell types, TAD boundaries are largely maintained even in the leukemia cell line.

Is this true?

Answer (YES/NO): YES